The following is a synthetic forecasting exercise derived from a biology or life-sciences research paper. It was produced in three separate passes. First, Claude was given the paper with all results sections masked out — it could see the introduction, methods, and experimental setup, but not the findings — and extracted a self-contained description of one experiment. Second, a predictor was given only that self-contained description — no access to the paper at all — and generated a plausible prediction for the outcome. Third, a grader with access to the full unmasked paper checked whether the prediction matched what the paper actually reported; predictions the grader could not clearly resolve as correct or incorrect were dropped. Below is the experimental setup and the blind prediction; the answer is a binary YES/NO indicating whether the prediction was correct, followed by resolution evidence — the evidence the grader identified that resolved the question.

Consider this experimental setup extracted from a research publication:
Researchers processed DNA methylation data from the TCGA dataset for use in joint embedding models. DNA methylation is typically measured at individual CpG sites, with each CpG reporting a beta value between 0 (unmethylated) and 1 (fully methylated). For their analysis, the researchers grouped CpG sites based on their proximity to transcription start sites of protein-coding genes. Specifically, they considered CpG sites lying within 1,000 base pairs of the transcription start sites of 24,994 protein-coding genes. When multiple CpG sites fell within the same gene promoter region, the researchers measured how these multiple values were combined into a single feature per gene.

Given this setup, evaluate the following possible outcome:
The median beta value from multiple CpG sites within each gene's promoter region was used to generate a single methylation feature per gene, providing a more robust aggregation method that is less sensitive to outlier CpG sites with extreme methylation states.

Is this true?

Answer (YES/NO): NO